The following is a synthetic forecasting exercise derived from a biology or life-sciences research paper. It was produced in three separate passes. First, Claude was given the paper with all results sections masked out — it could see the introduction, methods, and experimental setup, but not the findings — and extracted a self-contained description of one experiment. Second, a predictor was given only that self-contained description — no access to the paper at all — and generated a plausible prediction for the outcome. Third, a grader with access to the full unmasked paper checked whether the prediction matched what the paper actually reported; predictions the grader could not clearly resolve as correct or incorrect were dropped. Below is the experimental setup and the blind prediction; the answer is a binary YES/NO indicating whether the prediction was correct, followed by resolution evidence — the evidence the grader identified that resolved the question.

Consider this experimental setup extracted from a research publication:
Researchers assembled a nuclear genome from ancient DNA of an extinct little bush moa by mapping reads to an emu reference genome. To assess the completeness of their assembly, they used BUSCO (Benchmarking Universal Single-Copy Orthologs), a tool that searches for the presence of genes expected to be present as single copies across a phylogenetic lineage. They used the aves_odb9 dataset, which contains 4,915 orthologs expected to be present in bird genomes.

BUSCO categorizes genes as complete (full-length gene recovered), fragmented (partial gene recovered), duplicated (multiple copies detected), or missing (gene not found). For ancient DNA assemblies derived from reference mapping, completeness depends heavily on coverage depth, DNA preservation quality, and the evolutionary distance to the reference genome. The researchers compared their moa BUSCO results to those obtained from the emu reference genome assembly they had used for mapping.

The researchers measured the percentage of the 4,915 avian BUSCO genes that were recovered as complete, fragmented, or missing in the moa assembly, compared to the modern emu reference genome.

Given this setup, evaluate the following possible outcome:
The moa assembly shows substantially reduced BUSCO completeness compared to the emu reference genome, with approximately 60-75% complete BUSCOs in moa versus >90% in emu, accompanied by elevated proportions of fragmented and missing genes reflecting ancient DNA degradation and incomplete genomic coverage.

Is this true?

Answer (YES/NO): NO